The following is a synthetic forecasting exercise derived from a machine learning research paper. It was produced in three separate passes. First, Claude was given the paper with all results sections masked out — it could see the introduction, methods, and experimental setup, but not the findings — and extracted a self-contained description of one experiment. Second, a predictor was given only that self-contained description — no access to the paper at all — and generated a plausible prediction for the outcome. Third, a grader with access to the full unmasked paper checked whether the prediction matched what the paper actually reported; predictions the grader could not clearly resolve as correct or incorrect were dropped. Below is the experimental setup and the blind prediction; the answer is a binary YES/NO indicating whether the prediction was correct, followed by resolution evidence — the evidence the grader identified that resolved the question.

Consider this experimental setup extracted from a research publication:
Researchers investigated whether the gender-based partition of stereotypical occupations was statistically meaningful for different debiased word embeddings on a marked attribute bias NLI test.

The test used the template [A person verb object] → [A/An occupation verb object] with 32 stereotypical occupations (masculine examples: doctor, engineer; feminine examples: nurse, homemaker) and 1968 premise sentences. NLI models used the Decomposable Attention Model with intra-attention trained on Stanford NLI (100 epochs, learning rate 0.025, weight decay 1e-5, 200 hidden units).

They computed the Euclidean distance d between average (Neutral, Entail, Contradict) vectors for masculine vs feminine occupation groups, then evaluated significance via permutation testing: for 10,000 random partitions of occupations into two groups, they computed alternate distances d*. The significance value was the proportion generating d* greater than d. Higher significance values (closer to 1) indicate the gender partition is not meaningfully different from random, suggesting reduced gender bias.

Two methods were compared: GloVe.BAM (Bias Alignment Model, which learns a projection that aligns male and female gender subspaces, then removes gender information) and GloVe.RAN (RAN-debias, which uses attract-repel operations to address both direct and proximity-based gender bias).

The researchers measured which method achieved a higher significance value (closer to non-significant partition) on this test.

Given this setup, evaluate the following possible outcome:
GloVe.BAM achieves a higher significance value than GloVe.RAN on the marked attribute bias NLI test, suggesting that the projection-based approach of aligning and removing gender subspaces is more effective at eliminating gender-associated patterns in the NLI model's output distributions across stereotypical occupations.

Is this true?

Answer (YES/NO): NO